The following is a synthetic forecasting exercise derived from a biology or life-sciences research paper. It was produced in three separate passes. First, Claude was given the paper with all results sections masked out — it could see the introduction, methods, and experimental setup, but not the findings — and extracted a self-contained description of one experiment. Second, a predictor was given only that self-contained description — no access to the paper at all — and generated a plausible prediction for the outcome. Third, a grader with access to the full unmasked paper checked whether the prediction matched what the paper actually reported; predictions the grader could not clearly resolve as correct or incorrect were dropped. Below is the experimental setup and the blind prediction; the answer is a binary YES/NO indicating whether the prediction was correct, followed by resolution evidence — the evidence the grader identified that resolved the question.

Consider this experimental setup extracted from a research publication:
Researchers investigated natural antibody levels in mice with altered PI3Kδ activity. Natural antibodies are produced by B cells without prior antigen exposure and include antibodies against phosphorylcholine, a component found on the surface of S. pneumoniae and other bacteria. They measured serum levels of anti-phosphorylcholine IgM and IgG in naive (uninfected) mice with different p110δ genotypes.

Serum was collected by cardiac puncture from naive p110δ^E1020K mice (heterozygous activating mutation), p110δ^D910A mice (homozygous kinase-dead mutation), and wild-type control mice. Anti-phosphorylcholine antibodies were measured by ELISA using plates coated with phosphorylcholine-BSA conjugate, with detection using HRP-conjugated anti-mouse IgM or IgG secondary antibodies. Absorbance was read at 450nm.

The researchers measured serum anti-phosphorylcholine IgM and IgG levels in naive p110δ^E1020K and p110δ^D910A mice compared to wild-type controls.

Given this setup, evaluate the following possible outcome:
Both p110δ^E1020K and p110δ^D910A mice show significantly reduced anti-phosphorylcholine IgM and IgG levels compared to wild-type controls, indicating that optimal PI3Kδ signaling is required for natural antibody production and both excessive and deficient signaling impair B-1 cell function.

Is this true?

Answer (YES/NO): NO